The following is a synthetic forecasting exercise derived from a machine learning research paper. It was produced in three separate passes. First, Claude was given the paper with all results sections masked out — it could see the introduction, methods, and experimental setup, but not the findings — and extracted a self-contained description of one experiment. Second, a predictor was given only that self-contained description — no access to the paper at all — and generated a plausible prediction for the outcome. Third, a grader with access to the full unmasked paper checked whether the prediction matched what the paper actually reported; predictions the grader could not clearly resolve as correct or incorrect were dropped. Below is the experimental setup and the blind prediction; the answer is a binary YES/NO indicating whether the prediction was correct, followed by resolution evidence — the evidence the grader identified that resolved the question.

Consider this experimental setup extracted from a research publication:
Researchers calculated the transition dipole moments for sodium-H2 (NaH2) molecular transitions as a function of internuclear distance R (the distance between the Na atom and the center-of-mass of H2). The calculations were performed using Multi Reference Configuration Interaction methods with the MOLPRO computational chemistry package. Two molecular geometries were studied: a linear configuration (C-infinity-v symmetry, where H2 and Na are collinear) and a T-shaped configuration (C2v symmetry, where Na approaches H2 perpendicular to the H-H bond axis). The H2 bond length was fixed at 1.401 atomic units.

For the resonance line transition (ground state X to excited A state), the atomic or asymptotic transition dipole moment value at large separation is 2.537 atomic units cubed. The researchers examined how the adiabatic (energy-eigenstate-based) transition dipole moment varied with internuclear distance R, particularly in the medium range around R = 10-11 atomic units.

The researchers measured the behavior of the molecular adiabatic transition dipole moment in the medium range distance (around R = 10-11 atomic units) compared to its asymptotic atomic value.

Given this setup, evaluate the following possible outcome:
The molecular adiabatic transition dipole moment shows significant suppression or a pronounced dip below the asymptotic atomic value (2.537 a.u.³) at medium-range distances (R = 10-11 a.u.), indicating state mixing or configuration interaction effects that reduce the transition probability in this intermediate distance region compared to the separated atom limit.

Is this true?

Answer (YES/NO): NO